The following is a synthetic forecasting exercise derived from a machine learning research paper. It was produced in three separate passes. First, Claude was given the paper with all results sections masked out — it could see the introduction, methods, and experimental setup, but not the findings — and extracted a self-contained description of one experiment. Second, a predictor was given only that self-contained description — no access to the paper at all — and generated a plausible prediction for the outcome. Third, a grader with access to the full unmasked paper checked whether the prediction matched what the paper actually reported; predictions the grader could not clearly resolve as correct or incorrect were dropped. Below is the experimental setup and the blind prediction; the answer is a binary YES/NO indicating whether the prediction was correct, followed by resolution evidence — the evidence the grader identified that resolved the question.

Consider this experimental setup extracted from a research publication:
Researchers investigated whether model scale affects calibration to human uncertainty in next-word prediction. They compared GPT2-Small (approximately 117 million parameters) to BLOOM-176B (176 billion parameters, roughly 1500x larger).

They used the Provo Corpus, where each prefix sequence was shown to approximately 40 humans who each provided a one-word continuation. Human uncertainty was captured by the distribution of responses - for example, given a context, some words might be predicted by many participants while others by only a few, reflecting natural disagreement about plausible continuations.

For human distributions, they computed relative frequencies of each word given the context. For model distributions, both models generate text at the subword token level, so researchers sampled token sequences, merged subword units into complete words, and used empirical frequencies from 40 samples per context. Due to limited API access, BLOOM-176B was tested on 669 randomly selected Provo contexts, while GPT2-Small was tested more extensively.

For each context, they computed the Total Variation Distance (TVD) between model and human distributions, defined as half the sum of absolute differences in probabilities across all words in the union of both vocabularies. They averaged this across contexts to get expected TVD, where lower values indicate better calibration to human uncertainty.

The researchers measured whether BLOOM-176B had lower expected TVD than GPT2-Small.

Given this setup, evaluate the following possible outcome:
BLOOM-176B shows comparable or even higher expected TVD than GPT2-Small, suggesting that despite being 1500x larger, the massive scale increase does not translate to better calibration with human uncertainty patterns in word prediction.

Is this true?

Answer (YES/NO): YES